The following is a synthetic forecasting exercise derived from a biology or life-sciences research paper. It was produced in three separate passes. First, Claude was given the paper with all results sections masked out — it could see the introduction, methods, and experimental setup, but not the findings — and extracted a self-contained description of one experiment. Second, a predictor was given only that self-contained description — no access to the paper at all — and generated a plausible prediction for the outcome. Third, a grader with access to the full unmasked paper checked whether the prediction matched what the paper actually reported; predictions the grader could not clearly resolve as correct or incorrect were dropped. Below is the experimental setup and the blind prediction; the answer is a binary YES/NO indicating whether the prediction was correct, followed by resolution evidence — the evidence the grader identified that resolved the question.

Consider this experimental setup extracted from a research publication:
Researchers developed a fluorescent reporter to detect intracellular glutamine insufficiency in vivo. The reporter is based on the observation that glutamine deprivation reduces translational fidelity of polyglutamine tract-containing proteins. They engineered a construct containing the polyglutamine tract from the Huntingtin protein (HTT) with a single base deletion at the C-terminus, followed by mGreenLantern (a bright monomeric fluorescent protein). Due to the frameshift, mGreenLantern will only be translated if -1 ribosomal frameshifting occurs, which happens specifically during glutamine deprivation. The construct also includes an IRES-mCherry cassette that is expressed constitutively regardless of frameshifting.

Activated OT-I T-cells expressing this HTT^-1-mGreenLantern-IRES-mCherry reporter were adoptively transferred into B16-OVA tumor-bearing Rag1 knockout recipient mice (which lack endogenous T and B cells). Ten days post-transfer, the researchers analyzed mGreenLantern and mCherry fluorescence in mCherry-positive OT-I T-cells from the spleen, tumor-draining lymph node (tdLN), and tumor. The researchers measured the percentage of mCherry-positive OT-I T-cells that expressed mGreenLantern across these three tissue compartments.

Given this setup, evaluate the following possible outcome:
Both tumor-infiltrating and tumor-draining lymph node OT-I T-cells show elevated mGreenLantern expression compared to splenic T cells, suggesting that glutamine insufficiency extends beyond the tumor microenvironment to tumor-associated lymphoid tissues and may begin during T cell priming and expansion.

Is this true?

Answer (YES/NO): NO